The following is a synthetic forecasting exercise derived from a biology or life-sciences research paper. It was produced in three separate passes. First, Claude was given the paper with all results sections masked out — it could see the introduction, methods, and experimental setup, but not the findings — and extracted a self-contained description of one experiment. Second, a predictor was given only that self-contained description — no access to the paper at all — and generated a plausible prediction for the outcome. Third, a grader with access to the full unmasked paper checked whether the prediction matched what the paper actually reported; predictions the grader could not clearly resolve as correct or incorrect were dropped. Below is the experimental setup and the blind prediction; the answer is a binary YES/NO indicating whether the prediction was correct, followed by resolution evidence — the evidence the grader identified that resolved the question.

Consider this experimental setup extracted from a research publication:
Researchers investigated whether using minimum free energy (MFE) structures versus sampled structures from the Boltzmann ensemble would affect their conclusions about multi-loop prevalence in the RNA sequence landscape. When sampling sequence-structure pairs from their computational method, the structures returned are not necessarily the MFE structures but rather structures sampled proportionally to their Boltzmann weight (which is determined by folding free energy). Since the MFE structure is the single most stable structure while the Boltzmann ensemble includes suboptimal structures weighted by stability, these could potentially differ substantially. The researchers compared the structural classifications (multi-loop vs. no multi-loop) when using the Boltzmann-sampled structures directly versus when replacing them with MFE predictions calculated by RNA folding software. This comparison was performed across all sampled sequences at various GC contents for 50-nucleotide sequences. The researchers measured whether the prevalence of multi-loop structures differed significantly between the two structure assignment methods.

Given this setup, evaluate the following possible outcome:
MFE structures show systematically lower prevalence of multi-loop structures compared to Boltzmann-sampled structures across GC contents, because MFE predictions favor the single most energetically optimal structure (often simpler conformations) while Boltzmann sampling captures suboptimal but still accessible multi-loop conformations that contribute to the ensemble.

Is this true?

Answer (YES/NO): NO